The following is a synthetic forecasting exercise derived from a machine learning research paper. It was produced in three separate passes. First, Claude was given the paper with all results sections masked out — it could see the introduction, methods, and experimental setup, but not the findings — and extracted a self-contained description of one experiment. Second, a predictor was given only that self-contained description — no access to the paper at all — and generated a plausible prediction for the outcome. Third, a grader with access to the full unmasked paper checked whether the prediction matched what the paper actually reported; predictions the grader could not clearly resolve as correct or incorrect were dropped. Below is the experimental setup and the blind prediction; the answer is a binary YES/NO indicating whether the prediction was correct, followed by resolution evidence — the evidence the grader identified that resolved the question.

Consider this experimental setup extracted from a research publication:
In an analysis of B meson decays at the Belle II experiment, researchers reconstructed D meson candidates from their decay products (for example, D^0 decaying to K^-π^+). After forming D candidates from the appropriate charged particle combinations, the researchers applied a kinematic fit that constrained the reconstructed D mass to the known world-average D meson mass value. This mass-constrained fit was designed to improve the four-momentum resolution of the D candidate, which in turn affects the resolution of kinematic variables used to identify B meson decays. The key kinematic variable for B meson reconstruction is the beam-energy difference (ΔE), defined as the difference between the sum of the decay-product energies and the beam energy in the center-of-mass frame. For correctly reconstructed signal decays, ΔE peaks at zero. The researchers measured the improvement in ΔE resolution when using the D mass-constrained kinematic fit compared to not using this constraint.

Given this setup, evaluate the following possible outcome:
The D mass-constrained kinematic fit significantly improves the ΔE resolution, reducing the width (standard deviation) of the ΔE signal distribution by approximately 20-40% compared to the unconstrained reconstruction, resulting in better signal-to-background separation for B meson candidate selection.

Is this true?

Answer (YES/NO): NO